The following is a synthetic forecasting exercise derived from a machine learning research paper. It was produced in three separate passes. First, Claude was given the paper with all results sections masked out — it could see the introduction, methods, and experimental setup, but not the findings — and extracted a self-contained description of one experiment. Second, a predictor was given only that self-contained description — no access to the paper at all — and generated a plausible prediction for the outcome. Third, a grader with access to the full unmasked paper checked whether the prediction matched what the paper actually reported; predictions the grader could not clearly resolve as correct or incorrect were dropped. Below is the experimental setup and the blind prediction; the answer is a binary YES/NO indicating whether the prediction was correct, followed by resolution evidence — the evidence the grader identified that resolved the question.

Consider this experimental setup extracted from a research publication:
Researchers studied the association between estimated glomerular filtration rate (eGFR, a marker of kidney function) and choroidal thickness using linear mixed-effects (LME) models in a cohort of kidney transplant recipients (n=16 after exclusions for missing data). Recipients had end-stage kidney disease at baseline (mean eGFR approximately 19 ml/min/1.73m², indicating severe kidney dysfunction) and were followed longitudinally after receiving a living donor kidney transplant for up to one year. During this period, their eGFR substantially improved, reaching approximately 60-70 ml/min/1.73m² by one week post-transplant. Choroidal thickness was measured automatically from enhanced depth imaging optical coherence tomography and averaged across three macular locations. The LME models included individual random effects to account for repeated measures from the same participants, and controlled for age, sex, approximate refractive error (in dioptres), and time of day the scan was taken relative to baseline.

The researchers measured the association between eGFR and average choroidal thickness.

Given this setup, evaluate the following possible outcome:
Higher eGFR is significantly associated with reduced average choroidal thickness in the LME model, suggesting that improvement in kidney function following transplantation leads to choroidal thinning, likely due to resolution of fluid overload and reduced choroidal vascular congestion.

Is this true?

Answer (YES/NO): NO